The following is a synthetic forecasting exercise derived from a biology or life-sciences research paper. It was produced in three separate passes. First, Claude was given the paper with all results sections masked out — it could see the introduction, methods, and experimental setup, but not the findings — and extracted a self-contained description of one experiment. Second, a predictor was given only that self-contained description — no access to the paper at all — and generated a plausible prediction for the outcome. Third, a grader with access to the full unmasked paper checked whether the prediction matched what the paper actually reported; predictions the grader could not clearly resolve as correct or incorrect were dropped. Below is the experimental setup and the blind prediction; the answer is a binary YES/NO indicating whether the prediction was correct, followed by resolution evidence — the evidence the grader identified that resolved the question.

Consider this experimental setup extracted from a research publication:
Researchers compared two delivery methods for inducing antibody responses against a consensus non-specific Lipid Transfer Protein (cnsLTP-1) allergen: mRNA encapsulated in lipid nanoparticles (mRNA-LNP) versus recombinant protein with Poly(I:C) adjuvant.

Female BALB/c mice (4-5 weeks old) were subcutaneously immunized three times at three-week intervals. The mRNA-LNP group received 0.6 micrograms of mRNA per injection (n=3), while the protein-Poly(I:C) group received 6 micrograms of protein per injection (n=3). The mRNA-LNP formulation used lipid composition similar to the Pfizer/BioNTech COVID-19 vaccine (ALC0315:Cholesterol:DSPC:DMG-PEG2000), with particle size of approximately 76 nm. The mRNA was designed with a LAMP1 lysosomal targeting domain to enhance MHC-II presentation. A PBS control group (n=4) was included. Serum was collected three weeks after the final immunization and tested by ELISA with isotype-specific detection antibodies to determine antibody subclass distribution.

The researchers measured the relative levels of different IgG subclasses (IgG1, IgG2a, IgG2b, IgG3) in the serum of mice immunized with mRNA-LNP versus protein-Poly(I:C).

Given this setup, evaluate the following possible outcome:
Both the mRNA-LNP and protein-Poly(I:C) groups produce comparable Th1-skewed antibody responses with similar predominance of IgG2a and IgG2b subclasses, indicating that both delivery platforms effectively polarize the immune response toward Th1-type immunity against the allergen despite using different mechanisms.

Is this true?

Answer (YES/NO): NO